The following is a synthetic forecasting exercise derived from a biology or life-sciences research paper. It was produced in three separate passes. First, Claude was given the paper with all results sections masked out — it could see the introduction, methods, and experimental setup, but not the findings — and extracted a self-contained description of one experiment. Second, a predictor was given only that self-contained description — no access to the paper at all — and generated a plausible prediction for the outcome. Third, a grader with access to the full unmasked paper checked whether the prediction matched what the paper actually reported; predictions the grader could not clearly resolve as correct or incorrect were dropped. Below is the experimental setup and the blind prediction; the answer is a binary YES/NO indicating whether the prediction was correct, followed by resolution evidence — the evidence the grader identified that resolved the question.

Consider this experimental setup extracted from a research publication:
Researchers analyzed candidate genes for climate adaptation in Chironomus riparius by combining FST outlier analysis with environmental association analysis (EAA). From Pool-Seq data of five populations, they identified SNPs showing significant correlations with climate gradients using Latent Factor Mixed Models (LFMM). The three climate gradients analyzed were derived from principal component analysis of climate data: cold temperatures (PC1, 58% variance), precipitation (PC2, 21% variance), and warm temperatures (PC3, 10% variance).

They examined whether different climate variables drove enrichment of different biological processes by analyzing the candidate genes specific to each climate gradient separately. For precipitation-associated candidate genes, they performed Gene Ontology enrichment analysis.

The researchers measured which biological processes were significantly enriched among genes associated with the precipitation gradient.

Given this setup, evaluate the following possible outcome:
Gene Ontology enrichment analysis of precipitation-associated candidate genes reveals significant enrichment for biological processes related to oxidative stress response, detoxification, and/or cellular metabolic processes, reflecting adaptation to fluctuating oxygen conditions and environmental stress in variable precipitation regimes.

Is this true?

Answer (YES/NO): NO